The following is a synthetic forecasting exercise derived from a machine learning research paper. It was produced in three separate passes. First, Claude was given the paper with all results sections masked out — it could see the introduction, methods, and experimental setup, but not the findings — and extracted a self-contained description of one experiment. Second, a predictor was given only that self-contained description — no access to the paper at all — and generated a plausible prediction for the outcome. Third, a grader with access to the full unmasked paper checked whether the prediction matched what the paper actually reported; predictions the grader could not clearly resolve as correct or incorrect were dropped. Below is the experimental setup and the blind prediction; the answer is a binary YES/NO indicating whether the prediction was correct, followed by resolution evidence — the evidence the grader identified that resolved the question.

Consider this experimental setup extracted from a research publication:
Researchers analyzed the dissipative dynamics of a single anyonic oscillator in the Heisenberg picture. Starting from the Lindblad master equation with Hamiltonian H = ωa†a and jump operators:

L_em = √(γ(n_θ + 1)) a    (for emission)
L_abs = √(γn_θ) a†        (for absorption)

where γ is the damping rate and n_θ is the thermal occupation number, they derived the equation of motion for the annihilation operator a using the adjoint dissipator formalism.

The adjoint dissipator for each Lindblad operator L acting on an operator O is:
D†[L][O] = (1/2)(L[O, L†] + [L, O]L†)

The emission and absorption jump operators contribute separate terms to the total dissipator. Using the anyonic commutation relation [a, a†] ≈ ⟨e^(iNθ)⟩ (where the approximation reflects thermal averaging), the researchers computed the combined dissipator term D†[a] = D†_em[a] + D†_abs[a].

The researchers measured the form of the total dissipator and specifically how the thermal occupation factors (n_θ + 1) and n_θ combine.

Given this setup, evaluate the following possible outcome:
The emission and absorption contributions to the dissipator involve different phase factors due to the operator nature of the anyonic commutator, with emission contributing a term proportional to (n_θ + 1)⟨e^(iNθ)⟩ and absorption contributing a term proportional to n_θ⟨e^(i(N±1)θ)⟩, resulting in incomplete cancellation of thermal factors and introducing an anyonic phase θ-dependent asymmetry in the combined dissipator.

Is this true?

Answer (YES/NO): NO